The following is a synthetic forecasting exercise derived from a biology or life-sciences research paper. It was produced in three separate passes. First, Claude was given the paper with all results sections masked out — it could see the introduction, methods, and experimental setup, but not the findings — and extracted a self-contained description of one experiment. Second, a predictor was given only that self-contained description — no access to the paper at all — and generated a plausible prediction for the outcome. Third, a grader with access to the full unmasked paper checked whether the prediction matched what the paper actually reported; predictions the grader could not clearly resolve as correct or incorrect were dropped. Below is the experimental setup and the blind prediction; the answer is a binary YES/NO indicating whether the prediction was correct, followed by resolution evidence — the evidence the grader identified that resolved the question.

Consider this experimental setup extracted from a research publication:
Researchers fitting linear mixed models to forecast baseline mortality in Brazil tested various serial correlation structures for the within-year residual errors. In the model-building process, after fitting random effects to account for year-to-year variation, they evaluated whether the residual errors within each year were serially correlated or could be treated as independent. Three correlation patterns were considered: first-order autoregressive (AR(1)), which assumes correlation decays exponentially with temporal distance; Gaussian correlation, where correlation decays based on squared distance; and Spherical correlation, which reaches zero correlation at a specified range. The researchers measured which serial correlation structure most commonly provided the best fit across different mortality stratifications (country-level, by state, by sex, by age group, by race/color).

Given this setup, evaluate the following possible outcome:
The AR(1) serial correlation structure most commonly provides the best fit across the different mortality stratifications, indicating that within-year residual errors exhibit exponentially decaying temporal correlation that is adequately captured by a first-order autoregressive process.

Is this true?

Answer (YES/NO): YES